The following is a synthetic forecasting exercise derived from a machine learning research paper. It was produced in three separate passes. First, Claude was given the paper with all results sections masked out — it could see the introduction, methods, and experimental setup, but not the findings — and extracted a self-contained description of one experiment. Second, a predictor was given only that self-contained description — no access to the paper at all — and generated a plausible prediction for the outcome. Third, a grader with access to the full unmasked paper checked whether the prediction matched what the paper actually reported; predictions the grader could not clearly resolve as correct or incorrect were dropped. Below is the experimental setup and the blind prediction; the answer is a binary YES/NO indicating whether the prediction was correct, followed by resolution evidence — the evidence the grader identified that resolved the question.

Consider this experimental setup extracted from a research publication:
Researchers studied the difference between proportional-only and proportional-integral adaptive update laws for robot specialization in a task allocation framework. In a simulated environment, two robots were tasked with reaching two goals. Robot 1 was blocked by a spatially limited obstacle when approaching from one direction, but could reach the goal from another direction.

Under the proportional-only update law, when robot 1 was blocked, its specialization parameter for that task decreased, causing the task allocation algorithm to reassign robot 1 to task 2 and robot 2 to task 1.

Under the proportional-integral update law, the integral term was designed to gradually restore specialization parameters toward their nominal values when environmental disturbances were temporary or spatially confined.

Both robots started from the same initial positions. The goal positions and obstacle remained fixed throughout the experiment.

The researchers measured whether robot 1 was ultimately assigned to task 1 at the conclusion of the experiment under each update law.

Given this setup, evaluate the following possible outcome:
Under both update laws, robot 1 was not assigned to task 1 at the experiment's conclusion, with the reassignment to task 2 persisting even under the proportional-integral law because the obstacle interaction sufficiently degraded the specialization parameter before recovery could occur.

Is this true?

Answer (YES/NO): NO